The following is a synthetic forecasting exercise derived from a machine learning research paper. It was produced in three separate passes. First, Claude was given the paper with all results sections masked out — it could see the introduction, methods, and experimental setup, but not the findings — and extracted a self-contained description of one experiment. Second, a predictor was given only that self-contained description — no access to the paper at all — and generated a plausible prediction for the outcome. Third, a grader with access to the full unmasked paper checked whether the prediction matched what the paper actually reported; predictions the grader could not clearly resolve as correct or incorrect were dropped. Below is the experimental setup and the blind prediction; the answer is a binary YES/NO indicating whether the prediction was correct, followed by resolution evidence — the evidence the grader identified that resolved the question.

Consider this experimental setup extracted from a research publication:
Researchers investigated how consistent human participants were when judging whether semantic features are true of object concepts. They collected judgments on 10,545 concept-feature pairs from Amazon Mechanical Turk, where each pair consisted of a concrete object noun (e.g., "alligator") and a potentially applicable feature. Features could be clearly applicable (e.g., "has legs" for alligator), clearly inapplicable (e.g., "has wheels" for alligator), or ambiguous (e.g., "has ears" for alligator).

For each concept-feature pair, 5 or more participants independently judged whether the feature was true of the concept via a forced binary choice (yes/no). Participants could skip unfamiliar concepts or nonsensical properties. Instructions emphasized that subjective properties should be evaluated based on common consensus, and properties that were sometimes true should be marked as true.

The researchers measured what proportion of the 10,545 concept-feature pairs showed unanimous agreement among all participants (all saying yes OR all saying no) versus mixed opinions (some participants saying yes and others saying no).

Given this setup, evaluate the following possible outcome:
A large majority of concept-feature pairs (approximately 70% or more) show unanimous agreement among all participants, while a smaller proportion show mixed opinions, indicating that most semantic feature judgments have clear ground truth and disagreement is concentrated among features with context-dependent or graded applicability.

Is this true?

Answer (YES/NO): NO